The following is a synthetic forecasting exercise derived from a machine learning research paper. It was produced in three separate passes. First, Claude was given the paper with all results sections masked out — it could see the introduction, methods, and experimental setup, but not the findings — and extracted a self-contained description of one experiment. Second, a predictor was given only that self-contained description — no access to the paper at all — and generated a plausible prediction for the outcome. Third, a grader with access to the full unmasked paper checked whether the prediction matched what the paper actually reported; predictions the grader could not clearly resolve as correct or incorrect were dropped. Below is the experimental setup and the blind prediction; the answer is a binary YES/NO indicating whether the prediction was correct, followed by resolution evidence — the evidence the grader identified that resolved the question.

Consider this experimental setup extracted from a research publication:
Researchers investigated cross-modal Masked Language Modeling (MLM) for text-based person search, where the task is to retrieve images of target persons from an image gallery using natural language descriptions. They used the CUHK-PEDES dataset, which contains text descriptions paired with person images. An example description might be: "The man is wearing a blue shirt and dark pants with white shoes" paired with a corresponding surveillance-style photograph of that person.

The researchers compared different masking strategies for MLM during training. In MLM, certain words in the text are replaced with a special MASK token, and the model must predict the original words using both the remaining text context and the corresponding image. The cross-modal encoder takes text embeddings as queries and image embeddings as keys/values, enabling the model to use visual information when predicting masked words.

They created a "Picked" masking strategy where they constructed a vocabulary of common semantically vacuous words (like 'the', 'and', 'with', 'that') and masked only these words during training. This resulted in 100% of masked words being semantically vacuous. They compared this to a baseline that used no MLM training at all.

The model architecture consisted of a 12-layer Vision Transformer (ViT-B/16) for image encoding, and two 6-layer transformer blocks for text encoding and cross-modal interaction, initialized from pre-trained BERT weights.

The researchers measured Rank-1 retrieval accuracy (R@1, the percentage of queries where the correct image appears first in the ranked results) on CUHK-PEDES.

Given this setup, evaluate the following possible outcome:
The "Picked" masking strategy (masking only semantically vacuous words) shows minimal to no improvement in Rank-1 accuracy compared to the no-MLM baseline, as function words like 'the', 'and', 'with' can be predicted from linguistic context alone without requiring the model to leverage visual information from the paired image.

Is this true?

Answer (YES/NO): NO